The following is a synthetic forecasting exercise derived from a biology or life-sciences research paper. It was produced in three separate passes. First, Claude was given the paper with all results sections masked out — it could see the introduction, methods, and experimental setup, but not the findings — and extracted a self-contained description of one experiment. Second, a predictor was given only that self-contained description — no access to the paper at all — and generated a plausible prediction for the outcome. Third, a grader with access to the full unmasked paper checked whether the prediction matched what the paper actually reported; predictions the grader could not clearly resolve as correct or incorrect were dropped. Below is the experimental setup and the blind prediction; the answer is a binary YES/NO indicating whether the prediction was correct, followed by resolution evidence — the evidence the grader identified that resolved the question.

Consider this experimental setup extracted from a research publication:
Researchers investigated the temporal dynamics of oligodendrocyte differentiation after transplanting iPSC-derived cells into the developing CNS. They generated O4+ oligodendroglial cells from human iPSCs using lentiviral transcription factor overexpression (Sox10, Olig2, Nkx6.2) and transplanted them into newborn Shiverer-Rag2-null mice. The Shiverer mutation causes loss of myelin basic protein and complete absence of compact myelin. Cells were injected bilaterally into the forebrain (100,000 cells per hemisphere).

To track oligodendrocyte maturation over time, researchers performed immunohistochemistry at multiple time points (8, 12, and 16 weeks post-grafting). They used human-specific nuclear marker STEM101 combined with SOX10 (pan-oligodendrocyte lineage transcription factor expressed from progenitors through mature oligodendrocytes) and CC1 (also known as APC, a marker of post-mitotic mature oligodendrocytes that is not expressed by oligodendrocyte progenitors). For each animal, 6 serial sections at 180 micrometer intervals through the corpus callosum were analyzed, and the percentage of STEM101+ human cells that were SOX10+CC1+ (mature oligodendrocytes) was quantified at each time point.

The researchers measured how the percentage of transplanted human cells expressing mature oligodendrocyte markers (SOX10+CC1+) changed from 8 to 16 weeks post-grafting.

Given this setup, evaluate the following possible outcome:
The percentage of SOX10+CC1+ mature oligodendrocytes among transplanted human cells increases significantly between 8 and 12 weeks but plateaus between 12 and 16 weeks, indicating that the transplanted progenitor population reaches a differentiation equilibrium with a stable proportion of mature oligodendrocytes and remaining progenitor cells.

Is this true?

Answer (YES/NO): NO